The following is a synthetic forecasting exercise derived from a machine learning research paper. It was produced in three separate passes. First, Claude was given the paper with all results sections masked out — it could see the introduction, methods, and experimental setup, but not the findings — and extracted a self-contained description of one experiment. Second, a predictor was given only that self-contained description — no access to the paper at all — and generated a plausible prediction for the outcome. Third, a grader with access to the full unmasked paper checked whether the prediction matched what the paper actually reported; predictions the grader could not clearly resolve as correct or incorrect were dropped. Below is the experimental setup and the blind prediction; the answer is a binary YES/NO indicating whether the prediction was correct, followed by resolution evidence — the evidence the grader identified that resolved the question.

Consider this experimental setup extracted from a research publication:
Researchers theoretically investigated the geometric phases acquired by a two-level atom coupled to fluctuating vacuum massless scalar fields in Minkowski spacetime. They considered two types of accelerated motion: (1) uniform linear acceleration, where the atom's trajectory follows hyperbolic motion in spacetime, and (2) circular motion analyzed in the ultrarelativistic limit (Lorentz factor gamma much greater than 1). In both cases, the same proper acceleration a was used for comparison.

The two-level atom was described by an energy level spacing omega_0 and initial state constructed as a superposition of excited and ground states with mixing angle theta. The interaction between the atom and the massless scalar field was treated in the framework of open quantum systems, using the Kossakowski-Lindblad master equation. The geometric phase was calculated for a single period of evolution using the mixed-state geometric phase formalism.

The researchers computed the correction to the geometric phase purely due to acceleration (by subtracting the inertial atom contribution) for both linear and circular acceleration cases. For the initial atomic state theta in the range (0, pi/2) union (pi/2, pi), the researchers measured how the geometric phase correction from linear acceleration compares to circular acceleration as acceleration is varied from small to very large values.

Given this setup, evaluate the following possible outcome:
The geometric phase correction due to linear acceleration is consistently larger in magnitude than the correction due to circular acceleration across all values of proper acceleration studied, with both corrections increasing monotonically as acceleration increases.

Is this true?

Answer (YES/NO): NO